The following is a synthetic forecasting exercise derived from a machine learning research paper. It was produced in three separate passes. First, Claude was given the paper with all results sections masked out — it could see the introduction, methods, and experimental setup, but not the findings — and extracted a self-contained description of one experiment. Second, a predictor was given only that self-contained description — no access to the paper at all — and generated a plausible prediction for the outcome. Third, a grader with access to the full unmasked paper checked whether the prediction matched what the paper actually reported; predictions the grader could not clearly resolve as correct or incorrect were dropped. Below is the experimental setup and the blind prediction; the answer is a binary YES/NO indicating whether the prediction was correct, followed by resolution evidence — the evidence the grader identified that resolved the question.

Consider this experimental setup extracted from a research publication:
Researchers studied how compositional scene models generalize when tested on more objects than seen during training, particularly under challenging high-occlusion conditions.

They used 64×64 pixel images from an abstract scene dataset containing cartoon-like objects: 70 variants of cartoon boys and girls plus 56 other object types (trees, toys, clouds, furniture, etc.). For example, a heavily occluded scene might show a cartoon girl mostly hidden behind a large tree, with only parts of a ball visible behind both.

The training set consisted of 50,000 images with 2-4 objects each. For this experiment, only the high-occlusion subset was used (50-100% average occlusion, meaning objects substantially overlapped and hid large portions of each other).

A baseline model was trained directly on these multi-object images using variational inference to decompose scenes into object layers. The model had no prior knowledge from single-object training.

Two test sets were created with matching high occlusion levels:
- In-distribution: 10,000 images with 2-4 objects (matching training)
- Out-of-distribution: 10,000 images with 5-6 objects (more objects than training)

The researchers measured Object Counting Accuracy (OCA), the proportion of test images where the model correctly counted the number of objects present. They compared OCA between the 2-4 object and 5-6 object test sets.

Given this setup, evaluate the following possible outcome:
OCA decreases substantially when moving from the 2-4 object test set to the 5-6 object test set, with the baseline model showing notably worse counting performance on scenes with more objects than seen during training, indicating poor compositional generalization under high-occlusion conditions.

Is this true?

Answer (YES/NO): YES